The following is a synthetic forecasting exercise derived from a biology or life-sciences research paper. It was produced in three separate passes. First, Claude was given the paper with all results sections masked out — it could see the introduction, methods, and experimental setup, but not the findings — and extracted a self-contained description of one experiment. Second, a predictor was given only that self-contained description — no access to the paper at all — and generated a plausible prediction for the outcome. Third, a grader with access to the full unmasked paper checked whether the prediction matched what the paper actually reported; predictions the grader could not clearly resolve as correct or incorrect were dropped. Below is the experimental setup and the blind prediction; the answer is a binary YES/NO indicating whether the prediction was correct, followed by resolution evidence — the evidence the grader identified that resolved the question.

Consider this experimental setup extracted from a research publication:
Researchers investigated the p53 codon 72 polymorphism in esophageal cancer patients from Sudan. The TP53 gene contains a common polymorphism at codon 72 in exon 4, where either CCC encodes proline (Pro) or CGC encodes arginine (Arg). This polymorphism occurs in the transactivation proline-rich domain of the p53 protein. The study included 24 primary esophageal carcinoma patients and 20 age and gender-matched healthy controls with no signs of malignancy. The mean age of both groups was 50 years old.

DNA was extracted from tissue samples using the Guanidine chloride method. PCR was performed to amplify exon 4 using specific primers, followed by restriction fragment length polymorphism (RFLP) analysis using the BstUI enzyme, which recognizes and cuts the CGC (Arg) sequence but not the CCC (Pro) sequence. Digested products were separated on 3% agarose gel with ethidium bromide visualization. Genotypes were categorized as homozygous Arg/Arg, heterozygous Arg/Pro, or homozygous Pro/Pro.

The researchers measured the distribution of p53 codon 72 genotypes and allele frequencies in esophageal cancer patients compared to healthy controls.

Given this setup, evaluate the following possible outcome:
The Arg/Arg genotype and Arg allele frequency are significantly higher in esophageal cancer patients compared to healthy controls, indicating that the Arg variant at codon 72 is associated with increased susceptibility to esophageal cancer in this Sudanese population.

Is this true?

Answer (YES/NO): NO